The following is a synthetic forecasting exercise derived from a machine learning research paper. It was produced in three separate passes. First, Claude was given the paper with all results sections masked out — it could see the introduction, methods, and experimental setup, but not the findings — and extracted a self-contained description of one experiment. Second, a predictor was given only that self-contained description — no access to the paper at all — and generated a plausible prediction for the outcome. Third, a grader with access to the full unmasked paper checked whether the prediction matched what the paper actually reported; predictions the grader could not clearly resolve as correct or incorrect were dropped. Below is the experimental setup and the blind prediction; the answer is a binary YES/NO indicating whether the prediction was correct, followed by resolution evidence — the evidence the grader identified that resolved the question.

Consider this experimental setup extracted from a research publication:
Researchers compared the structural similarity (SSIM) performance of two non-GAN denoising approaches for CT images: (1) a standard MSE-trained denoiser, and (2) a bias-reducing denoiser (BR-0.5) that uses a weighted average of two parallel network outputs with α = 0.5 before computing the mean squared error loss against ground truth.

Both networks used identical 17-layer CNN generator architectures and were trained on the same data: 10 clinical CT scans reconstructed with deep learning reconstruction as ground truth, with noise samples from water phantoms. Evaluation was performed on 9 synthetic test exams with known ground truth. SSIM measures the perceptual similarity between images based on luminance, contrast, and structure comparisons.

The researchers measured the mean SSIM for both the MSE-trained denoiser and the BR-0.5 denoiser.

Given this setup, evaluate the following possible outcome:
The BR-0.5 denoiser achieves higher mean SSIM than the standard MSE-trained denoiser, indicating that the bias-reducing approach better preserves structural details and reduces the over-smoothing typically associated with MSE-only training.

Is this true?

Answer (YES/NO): YES